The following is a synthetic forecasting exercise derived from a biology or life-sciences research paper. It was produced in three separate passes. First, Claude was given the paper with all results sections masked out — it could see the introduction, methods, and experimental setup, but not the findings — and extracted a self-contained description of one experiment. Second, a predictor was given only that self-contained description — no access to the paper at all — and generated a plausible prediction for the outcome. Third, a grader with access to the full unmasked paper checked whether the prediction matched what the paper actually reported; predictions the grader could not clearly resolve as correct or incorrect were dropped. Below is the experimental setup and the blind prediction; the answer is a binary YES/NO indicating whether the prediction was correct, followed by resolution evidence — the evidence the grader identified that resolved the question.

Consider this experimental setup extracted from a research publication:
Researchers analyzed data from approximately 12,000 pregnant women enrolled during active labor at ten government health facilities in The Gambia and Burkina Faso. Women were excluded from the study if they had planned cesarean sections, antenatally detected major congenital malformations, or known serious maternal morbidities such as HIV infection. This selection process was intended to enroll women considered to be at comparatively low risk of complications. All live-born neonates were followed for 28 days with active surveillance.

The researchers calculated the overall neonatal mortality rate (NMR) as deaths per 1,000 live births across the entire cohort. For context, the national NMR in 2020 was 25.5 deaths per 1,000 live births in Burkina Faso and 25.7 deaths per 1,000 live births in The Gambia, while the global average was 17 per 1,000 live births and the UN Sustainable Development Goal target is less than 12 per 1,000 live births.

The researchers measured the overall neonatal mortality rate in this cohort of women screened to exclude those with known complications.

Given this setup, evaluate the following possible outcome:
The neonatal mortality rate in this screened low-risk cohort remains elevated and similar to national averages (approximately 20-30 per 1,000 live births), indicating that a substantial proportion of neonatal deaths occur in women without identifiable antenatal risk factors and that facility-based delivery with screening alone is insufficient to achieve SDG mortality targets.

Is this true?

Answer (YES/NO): NO